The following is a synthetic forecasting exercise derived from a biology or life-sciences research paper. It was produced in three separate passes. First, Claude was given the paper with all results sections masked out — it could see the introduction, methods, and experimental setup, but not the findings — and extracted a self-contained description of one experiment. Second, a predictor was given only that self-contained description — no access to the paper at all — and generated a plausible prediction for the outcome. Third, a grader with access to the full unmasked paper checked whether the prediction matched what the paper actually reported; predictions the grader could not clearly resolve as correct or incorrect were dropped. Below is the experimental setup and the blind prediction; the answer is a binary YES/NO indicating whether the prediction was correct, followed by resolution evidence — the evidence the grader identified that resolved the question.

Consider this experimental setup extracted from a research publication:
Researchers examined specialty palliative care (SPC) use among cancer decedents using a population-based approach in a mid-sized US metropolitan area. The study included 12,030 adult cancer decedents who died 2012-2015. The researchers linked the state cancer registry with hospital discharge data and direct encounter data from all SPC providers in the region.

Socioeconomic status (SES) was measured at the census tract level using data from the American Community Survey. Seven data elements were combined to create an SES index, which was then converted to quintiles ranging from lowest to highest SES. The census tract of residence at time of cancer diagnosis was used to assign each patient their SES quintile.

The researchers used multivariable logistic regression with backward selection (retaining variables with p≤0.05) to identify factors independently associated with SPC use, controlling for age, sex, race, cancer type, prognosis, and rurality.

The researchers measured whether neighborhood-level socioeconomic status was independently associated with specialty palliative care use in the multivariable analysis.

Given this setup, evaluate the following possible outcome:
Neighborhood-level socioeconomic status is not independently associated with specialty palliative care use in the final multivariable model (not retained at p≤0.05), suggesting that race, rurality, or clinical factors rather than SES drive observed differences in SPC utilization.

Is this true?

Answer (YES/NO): NO